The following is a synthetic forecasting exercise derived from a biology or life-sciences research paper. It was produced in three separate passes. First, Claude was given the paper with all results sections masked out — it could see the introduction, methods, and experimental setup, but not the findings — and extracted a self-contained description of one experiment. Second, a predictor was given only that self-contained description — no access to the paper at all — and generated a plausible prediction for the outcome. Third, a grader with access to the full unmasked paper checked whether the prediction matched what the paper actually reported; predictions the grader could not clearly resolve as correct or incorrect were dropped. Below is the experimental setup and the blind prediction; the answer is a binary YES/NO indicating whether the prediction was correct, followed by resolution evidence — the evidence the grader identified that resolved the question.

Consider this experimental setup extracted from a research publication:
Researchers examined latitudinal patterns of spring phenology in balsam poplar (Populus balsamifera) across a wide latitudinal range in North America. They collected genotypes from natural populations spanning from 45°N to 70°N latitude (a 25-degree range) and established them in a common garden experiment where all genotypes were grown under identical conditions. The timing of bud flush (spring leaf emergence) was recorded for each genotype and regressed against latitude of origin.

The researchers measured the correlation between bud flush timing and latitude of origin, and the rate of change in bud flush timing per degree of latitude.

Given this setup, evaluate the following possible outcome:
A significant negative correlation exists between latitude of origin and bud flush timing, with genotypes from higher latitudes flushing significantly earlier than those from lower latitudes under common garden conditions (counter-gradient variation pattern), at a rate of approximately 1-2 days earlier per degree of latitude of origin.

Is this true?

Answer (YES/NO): YES